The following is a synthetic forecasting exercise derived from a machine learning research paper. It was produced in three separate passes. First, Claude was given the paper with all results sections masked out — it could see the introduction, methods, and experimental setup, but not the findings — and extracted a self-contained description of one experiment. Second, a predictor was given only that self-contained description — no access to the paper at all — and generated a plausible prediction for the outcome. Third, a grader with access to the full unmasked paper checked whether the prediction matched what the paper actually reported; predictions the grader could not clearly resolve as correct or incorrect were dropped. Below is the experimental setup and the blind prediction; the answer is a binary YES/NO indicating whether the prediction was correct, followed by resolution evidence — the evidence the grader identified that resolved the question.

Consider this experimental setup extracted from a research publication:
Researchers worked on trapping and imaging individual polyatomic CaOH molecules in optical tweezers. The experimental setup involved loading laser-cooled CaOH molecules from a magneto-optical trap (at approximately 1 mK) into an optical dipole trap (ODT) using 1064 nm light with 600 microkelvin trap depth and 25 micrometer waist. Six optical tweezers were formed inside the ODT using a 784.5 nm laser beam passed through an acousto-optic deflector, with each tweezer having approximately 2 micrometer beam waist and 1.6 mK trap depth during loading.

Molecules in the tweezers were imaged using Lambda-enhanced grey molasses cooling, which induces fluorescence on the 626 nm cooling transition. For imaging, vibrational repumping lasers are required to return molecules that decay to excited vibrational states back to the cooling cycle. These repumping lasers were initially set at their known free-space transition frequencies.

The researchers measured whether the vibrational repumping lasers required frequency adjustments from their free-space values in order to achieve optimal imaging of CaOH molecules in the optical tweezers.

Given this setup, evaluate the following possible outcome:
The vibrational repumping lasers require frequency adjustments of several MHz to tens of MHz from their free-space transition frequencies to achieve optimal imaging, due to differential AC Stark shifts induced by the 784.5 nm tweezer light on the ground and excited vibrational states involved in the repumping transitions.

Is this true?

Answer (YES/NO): NO